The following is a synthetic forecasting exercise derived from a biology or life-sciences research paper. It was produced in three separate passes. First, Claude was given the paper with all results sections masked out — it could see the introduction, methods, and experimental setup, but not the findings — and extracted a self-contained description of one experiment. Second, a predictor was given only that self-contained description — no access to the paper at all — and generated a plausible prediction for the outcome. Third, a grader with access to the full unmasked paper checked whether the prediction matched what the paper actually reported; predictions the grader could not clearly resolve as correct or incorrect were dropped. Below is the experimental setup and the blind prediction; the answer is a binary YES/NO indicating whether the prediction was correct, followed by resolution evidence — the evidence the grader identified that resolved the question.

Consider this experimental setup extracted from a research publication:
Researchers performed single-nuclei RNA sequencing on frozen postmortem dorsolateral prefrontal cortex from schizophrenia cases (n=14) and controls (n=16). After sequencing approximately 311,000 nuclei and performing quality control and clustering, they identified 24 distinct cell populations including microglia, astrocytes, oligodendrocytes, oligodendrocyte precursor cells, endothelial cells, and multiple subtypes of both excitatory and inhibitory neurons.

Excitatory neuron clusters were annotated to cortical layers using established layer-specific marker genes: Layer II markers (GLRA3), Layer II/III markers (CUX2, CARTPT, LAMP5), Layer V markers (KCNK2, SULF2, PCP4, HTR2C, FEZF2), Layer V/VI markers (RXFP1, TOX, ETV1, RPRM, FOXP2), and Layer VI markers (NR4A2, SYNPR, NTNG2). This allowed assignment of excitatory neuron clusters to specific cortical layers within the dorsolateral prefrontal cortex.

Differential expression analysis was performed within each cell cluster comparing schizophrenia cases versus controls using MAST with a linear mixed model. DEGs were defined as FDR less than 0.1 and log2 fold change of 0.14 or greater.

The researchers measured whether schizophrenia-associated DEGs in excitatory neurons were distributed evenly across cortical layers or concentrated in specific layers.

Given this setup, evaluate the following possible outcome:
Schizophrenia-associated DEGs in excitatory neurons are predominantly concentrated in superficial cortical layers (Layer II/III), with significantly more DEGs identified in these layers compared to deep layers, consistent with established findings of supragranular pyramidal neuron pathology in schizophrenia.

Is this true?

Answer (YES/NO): NO